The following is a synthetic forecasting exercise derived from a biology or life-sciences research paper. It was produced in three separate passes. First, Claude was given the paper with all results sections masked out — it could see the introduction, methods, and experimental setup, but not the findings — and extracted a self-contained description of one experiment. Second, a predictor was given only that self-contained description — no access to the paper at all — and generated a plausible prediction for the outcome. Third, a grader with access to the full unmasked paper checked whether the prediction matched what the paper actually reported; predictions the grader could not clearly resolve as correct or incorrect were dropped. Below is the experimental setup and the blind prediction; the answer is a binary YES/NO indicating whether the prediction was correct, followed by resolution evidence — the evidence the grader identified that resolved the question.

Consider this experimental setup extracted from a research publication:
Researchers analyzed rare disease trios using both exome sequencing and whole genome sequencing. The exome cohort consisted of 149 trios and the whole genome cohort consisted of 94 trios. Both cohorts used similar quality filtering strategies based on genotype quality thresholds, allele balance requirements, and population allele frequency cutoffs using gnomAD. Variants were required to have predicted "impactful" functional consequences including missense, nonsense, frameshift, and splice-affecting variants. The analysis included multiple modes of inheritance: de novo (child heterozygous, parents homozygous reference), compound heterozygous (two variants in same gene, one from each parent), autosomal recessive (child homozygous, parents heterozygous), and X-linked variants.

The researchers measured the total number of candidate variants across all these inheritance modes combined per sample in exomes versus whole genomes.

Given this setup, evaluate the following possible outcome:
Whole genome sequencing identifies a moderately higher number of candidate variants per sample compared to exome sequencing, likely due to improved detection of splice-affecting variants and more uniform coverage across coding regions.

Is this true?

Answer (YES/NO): NO